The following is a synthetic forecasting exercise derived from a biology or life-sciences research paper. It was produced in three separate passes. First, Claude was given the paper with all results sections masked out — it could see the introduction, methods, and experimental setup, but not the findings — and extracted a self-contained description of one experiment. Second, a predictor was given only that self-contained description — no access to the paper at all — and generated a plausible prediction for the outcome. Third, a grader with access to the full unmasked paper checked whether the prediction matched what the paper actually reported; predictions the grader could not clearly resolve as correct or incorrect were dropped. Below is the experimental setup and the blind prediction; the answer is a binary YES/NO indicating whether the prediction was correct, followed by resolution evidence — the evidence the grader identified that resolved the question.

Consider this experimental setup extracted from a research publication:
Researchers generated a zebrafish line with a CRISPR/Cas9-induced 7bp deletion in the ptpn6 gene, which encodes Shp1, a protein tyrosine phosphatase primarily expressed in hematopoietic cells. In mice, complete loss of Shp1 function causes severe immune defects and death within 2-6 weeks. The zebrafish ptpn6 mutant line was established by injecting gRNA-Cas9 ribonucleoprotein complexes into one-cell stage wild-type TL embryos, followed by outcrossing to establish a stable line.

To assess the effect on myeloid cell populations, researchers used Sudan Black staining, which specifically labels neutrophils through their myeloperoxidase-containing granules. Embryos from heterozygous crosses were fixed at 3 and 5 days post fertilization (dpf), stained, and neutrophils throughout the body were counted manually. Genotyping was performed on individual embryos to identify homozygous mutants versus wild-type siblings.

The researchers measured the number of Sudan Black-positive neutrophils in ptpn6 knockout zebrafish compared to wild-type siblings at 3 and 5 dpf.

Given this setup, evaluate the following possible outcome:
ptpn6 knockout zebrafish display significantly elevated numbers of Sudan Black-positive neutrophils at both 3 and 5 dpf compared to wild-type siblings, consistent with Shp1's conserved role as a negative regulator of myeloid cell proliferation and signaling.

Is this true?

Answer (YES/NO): NO